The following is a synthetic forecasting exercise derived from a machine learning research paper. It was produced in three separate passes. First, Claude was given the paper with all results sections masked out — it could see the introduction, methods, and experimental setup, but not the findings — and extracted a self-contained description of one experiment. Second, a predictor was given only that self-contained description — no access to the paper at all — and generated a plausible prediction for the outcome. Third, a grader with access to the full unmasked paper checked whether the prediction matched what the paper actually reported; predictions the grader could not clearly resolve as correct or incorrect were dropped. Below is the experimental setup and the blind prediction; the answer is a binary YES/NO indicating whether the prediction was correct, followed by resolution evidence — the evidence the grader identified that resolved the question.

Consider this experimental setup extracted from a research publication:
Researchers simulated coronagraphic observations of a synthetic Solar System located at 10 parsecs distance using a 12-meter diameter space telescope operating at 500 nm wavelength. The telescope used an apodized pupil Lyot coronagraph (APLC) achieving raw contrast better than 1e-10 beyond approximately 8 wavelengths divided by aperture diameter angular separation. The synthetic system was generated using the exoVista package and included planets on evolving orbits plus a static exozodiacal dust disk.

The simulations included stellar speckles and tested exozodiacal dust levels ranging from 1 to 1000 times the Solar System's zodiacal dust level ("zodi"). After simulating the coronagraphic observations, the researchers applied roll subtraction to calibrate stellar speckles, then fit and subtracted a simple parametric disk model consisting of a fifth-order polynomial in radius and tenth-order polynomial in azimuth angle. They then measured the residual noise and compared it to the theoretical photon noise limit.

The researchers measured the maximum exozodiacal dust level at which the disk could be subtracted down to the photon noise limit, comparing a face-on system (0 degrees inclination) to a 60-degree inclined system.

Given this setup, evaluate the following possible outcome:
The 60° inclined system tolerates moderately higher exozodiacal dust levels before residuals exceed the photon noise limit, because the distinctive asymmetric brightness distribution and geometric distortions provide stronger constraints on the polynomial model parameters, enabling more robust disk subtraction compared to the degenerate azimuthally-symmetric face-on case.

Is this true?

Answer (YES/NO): NO